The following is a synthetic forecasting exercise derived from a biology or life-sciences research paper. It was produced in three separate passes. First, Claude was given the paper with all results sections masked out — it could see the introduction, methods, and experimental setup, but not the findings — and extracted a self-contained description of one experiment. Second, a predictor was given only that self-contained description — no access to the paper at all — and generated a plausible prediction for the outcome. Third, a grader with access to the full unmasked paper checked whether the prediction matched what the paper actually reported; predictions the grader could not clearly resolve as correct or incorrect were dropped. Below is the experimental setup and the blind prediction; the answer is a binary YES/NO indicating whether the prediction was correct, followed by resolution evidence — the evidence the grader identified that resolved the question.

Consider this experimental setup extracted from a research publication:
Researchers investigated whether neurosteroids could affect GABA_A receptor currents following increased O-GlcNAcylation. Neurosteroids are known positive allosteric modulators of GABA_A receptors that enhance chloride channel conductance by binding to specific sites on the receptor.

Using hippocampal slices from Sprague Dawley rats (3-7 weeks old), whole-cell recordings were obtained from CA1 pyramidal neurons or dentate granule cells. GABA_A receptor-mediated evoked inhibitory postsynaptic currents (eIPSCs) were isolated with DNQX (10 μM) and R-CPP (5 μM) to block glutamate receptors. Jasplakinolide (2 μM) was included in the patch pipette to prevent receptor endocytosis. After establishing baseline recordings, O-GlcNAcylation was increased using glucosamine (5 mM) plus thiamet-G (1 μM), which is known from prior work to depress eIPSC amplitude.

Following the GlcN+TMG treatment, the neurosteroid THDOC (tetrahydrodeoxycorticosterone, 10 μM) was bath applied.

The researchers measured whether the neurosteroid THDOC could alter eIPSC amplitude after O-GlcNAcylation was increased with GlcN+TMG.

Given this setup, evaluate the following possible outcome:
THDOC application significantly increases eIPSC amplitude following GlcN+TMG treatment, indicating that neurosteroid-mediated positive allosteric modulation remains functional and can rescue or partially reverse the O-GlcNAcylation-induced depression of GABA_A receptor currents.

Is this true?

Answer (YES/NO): NO